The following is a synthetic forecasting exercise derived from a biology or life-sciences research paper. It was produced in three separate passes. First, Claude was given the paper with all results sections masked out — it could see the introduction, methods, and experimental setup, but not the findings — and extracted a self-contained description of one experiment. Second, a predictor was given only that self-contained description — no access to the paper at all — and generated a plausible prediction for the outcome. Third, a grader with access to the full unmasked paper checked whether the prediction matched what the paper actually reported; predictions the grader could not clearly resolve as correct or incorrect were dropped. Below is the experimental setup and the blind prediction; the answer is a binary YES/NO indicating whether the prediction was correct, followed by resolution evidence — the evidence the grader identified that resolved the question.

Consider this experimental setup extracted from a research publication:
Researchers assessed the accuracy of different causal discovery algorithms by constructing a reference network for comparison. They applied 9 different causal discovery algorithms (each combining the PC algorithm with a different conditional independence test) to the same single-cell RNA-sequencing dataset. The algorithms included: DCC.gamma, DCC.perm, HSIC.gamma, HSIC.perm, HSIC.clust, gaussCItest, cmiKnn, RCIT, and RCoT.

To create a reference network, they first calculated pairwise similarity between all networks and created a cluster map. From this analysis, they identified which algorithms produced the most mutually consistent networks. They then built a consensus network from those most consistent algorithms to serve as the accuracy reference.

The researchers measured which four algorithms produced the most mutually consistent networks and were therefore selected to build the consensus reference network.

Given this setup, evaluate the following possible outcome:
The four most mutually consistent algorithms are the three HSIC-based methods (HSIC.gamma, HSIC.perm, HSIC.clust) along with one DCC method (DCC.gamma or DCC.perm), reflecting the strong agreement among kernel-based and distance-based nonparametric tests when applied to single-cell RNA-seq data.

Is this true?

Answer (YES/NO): NO